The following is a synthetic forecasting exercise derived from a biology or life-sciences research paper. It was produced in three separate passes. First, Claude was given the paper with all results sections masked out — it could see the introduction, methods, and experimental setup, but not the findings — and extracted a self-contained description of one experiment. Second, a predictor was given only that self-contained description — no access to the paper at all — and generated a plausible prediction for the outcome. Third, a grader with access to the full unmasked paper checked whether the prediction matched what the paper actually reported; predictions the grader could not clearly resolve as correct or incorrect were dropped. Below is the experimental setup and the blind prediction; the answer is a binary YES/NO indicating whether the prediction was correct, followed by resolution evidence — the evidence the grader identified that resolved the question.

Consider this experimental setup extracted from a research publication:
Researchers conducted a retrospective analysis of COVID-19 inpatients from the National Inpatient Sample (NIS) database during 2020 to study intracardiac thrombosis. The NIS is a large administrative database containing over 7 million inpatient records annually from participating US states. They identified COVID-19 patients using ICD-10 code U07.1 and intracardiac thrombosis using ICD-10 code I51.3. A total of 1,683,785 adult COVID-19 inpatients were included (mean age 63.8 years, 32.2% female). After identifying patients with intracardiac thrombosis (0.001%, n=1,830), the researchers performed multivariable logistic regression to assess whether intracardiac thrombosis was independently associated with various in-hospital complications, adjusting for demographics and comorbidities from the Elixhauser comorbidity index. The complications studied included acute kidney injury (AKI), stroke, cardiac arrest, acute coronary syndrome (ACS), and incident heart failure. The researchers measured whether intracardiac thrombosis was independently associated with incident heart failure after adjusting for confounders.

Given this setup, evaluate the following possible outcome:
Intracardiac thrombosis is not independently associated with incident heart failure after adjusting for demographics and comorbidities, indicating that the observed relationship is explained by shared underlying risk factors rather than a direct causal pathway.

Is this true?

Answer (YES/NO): YES